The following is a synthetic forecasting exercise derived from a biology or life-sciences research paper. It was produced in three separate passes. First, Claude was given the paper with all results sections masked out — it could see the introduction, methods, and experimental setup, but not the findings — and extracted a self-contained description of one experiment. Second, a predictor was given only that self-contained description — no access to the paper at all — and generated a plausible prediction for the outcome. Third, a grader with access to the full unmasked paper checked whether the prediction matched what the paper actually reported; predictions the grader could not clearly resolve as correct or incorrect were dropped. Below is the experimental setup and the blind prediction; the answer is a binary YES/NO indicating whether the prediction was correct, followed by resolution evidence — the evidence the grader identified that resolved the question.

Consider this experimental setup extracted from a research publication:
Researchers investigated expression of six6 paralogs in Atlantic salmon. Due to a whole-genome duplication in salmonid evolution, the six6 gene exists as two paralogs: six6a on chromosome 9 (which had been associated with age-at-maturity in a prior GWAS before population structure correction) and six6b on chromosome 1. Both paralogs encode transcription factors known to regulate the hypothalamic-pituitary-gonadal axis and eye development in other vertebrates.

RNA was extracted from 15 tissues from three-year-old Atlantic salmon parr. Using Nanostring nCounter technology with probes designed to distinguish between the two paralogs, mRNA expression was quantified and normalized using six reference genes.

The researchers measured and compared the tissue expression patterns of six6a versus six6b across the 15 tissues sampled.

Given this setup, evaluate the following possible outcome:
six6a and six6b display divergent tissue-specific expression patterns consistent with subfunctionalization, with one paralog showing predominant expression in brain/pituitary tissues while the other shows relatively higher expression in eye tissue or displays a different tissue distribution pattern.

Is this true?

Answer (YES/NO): YES